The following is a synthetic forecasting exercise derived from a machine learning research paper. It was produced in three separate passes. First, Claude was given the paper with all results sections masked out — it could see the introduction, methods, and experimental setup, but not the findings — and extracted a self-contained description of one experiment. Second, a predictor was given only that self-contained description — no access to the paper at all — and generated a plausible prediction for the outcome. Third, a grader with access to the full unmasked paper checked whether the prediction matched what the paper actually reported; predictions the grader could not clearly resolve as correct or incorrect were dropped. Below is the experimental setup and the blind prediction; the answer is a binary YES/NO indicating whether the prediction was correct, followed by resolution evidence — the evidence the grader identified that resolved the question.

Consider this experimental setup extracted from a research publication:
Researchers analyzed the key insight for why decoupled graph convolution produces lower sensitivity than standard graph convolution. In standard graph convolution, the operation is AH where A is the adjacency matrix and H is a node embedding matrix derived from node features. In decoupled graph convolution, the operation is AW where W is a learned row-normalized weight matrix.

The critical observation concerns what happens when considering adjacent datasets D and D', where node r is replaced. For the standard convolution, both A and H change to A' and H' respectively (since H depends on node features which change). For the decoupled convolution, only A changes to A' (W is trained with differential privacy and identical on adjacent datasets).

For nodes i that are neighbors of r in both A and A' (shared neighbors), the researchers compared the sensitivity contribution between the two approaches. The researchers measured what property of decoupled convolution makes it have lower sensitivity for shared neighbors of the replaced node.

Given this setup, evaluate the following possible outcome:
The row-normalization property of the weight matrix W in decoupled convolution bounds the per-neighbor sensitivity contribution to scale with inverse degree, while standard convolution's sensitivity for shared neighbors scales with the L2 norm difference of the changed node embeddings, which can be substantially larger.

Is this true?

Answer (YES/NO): NO